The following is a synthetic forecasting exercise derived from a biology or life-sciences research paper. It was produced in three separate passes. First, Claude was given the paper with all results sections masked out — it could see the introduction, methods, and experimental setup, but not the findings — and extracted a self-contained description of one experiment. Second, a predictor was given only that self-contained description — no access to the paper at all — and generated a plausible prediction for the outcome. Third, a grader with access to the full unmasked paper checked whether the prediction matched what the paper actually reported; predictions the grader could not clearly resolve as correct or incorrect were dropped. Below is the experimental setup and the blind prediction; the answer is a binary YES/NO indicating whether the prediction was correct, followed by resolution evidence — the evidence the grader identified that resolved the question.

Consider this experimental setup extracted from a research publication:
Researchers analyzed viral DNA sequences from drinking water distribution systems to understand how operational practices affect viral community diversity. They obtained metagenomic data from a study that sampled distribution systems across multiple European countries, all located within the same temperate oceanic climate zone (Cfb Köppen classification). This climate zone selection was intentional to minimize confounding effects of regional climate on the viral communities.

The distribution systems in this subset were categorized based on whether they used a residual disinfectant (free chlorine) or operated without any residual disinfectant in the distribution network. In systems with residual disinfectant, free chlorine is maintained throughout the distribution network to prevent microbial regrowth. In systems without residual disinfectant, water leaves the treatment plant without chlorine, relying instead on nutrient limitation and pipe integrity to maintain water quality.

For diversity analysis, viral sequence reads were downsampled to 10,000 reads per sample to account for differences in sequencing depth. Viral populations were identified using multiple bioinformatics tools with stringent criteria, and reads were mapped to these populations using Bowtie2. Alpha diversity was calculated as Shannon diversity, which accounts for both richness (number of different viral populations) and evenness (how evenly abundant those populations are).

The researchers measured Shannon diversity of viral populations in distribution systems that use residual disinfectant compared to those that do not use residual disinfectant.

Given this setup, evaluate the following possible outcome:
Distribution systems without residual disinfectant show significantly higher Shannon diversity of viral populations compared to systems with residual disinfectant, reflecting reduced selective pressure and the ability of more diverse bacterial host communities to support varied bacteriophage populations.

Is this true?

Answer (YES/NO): YES